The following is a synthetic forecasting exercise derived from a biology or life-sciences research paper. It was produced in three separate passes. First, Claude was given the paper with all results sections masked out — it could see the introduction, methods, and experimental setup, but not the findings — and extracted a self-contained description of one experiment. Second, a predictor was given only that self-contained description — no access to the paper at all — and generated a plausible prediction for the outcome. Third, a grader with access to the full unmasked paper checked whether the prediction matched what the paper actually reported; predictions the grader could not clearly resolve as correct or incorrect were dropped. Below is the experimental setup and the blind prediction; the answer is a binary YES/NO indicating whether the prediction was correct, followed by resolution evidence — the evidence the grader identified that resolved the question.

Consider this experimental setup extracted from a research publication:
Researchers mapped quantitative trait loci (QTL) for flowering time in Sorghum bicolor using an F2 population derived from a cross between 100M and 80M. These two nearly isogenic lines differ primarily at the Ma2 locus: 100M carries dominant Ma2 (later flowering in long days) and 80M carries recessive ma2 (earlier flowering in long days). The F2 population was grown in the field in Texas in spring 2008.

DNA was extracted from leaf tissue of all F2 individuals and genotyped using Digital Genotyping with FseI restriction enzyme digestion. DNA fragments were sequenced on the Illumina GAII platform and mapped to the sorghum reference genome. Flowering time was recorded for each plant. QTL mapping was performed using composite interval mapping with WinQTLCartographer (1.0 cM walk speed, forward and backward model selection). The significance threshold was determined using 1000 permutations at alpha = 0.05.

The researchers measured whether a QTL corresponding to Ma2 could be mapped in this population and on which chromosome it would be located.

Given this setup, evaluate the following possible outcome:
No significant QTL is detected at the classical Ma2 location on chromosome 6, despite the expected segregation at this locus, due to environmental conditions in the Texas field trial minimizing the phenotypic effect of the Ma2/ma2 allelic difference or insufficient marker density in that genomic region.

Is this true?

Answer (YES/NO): NO